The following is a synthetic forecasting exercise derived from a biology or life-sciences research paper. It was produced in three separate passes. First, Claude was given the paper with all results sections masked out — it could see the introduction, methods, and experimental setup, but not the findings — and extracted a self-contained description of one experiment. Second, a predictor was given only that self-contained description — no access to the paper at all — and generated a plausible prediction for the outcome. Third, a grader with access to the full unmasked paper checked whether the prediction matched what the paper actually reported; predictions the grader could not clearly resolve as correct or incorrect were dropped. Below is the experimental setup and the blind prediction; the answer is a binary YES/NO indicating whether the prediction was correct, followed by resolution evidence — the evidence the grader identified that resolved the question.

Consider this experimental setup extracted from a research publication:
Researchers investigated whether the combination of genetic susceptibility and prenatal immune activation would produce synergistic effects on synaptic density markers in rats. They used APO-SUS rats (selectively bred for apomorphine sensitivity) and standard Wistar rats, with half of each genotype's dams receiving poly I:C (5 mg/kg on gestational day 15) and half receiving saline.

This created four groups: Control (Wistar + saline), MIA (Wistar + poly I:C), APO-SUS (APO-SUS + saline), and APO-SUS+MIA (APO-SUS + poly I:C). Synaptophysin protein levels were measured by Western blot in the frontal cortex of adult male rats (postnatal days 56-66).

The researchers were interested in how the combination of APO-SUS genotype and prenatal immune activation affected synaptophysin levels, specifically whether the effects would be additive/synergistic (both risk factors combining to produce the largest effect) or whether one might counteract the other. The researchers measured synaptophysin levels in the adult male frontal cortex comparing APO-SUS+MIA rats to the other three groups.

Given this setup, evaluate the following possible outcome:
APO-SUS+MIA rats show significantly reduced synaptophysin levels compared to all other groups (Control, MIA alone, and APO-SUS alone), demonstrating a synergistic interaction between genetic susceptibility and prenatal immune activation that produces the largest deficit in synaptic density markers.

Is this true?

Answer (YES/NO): NO